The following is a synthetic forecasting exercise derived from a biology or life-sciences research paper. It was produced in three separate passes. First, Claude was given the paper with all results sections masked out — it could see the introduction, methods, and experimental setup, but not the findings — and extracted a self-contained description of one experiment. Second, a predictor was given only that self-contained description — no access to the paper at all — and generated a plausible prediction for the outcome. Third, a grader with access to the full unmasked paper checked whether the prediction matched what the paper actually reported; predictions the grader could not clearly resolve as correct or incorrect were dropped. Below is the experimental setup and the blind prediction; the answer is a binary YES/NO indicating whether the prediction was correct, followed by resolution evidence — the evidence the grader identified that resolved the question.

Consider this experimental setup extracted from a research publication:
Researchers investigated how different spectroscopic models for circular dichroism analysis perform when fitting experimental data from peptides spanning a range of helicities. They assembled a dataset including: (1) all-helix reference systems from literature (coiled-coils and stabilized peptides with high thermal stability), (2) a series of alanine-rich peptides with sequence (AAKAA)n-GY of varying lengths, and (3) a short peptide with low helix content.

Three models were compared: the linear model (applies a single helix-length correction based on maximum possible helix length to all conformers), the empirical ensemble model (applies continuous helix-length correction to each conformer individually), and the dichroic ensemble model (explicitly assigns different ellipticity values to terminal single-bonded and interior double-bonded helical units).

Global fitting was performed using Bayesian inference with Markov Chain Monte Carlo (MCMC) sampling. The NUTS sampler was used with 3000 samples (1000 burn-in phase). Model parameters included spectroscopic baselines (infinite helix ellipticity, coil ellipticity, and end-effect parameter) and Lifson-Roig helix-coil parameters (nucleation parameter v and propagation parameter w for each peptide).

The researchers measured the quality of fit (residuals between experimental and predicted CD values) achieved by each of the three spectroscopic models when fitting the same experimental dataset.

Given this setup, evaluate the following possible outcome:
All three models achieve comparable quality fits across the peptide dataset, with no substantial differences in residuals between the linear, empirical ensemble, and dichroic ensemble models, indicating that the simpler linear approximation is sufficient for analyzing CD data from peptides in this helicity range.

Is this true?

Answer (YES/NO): NO